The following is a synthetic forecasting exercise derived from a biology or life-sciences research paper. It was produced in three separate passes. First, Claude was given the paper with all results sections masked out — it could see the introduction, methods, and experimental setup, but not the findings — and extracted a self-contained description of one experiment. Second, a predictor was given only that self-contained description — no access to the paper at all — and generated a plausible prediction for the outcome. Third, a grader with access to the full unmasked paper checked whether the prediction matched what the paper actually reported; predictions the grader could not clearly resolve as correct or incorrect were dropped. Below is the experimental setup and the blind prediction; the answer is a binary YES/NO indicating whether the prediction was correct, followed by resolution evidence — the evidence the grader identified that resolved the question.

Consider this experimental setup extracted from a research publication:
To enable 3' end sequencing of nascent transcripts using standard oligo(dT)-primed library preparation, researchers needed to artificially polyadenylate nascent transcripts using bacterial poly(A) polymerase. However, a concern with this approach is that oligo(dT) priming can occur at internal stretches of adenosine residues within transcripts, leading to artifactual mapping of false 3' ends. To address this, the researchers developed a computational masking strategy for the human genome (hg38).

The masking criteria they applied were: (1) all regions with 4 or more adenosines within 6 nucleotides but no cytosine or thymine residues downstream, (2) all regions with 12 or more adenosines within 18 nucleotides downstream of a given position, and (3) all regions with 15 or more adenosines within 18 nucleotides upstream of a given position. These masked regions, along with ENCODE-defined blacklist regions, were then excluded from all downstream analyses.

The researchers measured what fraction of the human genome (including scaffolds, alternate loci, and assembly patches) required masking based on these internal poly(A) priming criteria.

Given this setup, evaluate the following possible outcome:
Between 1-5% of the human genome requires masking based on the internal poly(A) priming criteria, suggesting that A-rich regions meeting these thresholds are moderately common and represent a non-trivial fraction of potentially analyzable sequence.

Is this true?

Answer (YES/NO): YES